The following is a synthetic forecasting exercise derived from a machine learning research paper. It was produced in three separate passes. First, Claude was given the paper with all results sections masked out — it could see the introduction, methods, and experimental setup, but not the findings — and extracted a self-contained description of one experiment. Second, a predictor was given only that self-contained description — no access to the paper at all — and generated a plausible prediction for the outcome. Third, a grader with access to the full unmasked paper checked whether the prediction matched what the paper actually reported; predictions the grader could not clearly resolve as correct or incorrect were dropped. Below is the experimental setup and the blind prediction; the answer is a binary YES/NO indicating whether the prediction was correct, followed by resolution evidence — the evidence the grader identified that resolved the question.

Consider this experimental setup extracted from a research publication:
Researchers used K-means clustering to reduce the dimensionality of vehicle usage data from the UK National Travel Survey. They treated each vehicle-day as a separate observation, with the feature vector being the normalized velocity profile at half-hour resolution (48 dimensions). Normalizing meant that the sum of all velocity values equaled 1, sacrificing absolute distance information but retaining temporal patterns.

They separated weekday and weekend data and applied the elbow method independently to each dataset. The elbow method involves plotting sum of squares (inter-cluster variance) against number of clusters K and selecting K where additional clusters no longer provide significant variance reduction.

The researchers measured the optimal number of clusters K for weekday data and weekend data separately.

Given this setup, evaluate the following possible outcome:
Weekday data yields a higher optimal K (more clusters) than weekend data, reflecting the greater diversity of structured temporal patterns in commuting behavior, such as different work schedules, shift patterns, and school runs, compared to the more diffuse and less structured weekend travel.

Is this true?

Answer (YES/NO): NO